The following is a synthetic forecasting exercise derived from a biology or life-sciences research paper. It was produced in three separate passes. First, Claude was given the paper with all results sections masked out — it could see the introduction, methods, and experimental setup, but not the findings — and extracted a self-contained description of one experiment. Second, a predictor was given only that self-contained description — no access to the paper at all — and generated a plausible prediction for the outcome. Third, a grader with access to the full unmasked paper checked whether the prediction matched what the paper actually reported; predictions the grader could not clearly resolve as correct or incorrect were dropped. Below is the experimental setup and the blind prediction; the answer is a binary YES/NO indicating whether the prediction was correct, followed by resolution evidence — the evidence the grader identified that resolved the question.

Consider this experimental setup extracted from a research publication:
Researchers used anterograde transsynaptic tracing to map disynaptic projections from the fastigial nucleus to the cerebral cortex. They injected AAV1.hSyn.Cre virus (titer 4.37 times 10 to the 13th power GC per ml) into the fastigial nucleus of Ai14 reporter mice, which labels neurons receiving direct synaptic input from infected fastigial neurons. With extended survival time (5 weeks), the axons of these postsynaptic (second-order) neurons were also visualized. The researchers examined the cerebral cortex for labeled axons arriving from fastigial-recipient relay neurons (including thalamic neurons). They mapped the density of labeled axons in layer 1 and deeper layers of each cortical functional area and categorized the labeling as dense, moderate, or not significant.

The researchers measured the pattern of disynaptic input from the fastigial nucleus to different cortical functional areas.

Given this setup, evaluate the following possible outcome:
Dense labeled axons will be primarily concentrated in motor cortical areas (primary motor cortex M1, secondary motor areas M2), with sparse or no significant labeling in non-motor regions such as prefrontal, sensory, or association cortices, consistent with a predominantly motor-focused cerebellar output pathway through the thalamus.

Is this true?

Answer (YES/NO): NO